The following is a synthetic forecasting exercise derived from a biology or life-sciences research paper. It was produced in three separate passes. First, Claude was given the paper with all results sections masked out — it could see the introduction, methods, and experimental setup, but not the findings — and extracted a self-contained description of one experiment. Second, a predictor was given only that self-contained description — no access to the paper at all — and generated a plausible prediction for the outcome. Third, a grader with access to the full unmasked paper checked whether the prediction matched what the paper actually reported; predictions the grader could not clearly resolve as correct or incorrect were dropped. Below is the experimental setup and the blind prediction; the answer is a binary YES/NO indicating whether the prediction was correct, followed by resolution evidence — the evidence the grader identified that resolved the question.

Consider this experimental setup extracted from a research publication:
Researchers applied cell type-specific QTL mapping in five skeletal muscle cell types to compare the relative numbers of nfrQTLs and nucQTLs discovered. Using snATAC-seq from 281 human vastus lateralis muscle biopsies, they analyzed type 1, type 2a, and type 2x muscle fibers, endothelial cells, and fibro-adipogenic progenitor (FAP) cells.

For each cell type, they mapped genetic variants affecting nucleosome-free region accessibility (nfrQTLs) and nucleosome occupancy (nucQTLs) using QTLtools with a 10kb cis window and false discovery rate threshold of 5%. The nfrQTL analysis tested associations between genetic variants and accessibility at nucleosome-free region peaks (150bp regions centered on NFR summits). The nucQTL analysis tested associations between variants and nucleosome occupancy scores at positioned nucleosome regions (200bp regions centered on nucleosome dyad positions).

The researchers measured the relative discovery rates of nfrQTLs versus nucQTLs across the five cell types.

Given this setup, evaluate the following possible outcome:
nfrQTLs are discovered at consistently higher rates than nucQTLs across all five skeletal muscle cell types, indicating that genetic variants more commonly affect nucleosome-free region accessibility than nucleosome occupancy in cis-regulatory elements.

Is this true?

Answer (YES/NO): YES